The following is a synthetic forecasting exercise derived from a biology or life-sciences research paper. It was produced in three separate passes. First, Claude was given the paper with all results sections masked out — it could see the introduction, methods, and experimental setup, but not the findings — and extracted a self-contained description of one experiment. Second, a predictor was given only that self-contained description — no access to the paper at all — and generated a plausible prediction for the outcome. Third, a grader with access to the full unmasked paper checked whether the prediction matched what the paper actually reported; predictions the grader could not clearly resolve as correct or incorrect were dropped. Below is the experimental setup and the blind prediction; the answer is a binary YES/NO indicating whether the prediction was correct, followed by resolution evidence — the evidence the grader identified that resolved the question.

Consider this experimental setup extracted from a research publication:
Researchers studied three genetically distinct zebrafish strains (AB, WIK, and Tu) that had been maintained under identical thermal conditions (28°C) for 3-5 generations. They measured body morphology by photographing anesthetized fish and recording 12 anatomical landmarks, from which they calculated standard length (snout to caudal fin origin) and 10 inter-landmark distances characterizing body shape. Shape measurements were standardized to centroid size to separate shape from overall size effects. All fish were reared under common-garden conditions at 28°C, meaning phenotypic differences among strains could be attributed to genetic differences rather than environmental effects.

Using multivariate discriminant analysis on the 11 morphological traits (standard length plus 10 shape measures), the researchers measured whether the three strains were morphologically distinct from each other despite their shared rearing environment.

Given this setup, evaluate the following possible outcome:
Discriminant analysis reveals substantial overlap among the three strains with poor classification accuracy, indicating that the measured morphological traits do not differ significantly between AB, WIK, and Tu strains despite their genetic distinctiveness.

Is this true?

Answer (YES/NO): NO